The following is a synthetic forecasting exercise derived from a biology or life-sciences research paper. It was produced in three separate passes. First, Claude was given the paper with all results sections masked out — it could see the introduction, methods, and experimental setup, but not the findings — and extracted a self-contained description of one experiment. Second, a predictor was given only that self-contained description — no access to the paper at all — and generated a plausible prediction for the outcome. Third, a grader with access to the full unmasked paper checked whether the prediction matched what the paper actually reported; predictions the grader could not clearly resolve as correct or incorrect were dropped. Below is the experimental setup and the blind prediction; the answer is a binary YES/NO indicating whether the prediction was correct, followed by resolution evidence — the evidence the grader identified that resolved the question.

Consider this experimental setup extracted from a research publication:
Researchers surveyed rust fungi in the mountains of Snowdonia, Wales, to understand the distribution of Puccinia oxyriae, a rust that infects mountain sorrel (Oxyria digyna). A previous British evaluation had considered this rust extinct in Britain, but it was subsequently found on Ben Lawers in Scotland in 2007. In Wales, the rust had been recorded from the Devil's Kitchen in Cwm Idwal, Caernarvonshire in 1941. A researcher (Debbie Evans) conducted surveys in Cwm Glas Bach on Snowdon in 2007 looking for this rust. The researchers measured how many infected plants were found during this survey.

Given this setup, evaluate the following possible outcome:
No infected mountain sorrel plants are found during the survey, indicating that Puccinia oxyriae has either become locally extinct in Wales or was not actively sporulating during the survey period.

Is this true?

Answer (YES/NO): NO